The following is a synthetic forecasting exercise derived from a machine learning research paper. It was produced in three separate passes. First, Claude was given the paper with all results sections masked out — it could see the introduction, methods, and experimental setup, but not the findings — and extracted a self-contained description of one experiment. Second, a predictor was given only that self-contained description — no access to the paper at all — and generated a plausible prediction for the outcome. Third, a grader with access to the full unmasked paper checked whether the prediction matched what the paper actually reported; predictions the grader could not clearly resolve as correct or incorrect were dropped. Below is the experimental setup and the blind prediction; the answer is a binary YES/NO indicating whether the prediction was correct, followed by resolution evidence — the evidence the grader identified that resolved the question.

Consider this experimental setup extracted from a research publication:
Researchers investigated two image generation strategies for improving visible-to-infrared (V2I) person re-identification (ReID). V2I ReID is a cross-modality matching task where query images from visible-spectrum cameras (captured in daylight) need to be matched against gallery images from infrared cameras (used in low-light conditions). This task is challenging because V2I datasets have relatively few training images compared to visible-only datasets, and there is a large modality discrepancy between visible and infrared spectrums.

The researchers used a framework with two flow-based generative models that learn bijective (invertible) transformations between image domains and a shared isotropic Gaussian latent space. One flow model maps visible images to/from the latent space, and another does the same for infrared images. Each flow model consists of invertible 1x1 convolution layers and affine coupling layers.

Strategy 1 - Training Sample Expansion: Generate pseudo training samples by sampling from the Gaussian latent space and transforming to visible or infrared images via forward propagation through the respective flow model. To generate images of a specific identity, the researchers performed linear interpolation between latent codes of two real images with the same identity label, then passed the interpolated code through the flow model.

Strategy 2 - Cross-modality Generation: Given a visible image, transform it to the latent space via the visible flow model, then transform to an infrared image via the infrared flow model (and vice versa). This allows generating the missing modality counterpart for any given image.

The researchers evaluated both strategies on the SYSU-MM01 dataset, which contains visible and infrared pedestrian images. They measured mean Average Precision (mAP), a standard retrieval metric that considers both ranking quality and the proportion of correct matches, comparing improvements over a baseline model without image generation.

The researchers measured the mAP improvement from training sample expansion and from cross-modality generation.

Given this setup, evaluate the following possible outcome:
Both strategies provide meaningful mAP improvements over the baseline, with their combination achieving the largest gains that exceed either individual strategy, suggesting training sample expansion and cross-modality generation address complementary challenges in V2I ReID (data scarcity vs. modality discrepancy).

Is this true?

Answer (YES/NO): YES